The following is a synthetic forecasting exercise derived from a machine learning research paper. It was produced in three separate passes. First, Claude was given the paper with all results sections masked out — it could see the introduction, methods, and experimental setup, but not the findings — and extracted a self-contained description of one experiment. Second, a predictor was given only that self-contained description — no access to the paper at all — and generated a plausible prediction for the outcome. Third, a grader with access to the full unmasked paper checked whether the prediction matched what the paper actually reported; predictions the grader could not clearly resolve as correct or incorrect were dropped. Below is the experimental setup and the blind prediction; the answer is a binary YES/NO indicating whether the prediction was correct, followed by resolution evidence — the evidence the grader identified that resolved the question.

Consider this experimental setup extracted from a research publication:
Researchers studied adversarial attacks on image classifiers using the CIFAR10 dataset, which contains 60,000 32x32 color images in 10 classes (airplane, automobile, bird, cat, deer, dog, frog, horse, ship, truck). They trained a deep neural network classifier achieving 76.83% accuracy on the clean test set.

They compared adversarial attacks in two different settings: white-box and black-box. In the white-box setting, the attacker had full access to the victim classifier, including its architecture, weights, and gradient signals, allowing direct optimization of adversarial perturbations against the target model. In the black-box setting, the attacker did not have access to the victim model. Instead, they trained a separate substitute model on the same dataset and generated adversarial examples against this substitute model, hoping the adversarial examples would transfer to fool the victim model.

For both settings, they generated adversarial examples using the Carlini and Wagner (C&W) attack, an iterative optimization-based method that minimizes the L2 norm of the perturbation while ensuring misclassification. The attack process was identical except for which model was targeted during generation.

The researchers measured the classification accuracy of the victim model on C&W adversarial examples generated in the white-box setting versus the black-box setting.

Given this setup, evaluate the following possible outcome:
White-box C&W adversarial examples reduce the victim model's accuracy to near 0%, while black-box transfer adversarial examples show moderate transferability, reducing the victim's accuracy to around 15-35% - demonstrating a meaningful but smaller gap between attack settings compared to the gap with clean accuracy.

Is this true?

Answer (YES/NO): NO